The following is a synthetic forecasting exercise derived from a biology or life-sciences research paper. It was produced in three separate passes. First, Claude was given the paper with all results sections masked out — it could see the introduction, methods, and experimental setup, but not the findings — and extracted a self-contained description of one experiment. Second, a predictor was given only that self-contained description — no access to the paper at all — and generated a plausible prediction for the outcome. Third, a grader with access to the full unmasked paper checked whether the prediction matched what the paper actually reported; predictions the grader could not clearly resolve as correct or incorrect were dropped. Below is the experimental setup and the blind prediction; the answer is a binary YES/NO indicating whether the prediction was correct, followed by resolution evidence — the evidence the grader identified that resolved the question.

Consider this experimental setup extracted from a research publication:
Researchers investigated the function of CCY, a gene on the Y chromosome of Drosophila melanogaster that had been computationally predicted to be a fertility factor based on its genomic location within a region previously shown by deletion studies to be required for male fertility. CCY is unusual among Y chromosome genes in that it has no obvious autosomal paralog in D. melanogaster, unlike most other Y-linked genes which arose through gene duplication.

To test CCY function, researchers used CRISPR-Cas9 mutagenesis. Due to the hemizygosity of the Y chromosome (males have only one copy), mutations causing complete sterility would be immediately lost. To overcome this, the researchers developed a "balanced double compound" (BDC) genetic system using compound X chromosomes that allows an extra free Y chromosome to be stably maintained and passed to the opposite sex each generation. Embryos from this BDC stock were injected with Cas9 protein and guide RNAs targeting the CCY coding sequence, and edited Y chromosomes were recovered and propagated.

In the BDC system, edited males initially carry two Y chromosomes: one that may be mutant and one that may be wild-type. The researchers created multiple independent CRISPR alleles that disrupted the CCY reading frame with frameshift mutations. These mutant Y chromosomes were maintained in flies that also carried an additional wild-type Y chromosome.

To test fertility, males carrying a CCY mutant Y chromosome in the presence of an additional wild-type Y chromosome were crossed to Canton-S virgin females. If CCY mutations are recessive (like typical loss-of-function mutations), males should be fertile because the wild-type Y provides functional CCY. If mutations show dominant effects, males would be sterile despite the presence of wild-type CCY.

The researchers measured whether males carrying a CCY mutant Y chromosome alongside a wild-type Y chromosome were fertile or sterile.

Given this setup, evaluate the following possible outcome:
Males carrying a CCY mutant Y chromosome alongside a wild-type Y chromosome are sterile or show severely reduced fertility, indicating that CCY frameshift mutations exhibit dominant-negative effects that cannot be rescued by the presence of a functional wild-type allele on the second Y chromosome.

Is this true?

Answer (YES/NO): YES